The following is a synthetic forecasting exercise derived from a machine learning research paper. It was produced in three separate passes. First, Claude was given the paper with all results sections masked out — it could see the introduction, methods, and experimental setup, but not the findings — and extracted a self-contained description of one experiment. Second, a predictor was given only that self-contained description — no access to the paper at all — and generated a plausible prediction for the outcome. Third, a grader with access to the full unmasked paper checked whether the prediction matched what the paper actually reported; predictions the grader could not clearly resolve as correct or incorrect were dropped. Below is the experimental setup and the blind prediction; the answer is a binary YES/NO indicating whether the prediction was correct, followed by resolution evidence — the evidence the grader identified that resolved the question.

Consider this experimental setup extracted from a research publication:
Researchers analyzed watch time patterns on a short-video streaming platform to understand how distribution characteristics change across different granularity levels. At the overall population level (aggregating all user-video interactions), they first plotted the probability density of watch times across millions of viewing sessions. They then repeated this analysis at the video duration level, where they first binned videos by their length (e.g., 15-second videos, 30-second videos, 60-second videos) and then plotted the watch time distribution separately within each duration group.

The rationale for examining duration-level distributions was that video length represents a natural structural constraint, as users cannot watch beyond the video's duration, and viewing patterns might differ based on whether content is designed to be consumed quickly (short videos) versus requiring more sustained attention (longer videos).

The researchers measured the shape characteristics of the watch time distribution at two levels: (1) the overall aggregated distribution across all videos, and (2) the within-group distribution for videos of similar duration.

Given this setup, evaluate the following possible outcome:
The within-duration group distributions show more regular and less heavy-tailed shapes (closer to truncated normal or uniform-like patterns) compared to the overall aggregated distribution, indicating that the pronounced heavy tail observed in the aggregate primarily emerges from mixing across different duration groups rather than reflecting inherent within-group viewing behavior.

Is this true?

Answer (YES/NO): NO